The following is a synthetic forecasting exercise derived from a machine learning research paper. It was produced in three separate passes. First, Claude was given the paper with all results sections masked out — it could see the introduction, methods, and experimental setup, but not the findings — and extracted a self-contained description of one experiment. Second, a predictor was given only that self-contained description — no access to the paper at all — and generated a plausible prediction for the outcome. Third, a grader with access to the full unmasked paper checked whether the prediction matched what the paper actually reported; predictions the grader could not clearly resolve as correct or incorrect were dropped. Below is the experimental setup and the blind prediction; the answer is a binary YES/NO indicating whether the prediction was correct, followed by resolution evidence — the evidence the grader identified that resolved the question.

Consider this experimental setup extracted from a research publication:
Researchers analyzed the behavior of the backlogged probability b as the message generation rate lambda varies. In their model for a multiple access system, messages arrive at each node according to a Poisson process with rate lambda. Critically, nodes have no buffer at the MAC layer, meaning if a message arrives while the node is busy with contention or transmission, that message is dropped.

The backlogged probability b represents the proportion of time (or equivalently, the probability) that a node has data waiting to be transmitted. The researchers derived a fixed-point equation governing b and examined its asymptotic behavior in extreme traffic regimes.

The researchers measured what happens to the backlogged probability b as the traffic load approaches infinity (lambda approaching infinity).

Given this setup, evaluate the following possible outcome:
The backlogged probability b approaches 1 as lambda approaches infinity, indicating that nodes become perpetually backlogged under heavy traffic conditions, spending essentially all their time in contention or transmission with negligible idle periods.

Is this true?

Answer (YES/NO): NO